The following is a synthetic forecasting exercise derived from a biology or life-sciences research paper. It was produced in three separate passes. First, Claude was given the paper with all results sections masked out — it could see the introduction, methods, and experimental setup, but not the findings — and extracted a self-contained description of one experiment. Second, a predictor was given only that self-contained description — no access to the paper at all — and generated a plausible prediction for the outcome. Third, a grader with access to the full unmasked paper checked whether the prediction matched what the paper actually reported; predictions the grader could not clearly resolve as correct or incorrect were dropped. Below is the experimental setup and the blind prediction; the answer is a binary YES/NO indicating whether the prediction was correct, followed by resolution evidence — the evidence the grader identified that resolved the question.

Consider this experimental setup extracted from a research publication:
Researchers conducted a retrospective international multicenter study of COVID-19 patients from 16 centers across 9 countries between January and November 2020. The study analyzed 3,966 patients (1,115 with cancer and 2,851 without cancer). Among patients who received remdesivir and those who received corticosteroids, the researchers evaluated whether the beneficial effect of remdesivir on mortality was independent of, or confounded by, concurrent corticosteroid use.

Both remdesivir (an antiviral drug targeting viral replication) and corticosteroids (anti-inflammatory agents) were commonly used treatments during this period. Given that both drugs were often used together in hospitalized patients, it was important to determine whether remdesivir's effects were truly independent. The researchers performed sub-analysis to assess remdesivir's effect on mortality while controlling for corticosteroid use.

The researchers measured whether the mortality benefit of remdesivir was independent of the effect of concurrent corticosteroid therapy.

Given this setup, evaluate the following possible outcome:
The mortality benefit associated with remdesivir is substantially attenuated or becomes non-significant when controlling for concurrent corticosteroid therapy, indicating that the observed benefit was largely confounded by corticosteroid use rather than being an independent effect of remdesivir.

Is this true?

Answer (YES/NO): NO